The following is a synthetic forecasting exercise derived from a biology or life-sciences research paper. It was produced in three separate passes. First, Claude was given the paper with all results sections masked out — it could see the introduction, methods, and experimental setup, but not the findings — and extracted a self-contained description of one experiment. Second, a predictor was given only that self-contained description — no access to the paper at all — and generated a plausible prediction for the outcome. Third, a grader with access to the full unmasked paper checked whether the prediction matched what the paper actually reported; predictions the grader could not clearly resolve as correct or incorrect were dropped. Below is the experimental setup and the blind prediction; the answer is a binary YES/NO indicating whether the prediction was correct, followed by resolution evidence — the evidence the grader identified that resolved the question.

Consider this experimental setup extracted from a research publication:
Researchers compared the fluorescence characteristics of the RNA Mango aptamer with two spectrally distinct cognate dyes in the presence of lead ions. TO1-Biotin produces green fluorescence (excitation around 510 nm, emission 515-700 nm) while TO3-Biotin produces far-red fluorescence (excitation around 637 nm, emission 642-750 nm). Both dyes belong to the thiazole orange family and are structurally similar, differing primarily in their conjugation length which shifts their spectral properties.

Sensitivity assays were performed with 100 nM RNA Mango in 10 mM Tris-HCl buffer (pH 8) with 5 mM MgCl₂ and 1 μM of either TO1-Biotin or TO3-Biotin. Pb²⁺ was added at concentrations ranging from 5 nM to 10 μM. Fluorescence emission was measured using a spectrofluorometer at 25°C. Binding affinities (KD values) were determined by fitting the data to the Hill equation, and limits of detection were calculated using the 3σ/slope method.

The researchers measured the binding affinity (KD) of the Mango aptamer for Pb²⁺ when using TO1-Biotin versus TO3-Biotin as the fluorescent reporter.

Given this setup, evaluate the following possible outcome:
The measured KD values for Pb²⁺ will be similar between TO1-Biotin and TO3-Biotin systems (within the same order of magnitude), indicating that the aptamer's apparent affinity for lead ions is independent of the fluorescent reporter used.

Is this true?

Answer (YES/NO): NO